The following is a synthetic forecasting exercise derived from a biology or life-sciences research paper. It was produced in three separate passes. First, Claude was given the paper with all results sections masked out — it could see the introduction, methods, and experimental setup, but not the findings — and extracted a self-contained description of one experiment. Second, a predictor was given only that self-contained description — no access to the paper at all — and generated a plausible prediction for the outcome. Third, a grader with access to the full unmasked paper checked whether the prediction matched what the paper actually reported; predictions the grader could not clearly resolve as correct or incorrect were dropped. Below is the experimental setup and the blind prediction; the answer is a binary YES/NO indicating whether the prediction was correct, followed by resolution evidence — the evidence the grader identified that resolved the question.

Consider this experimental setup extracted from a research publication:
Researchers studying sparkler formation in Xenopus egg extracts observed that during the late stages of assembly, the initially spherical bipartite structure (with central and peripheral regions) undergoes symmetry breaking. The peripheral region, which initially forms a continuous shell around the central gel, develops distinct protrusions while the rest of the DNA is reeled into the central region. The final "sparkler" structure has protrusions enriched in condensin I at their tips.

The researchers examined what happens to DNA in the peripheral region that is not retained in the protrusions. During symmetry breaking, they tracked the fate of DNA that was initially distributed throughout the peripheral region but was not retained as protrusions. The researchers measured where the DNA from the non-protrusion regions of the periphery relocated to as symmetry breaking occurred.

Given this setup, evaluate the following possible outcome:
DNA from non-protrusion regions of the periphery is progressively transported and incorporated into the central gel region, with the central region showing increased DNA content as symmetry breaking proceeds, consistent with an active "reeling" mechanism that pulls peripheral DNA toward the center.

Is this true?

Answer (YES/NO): YES